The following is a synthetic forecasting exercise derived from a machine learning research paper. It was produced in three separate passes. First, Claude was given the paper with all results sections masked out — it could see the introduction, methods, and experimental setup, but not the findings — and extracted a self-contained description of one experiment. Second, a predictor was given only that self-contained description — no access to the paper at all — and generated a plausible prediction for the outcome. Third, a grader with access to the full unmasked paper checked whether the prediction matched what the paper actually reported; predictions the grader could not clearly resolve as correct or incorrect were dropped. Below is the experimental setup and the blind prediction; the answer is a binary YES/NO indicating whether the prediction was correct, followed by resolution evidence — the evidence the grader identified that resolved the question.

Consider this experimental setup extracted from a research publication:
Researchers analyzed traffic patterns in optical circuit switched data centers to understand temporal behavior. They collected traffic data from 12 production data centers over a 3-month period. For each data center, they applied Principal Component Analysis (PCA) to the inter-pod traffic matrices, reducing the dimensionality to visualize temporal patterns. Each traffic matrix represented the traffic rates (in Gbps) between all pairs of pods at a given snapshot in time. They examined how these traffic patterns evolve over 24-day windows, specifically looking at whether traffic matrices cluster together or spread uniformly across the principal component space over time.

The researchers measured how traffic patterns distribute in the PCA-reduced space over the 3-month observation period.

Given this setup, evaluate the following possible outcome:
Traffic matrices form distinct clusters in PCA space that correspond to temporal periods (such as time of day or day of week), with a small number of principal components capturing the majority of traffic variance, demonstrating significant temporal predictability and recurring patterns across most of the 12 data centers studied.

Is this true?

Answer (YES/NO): NO